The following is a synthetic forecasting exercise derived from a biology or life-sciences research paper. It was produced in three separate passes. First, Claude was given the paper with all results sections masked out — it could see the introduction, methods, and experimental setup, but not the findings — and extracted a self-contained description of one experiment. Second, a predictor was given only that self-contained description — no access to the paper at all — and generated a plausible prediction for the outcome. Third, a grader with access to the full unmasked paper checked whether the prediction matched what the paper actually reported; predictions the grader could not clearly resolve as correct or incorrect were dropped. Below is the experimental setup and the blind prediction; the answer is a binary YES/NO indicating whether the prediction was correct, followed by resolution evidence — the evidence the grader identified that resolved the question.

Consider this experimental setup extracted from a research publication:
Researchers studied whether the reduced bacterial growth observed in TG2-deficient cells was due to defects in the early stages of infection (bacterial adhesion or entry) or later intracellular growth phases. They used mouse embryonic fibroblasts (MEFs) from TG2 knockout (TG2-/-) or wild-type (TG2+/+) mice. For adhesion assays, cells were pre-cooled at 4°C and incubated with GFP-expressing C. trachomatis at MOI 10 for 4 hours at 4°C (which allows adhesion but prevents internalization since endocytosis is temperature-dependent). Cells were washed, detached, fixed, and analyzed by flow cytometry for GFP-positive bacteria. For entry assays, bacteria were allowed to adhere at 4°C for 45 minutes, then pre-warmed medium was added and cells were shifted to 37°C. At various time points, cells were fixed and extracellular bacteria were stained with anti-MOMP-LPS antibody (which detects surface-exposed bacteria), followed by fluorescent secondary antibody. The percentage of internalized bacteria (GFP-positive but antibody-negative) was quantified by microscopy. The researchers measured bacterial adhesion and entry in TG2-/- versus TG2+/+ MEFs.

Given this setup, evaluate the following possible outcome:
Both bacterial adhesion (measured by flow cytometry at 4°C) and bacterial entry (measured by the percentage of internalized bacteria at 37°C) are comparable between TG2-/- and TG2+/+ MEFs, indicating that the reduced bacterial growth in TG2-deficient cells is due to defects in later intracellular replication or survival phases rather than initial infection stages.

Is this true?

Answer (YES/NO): NO